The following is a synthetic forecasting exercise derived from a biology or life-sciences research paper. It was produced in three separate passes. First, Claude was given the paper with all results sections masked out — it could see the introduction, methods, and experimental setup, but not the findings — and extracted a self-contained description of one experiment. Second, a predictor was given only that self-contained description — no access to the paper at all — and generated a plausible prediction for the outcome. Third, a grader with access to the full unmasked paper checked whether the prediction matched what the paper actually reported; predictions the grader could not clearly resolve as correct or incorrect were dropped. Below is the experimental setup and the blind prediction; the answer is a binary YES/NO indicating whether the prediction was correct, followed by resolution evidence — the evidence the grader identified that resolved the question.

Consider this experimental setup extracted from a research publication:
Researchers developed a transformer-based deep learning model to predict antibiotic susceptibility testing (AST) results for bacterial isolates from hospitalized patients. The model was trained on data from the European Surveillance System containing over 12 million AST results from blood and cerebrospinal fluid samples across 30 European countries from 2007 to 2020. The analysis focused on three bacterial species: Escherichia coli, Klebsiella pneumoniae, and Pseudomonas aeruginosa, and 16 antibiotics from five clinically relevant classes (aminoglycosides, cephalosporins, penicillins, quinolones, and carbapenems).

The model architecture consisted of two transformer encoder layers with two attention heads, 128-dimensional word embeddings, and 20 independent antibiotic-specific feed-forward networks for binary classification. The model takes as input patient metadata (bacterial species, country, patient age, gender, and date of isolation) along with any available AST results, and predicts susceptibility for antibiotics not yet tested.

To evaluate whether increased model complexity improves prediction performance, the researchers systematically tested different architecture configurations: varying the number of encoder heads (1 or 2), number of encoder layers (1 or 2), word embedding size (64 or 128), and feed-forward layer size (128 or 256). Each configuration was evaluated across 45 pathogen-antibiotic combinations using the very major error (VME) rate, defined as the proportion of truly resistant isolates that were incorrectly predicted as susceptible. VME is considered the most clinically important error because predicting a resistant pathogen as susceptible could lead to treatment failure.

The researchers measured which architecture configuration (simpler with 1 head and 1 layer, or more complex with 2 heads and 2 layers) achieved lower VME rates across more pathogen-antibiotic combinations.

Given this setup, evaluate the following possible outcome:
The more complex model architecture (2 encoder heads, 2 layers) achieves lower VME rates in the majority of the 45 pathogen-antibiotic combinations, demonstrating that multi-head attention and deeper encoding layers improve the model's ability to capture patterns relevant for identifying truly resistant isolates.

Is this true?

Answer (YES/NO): NO